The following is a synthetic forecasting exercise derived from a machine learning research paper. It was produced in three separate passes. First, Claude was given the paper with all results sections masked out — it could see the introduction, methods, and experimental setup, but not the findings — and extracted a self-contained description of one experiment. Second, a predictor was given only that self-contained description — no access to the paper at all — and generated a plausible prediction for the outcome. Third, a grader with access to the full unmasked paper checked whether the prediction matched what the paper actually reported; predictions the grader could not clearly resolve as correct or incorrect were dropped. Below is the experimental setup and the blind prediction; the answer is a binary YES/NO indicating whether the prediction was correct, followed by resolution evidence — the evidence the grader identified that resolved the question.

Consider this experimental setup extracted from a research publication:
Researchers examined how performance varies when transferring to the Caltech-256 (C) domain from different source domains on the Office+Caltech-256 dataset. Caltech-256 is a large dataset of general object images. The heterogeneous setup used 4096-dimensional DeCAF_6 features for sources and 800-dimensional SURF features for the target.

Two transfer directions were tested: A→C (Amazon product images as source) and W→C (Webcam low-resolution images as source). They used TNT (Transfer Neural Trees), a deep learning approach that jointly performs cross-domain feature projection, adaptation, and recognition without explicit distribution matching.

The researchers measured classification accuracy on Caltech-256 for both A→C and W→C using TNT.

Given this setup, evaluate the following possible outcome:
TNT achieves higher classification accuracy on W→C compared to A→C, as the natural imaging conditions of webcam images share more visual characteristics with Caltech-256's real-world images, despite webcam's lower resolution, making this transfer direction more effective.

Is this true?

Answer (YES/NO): YES